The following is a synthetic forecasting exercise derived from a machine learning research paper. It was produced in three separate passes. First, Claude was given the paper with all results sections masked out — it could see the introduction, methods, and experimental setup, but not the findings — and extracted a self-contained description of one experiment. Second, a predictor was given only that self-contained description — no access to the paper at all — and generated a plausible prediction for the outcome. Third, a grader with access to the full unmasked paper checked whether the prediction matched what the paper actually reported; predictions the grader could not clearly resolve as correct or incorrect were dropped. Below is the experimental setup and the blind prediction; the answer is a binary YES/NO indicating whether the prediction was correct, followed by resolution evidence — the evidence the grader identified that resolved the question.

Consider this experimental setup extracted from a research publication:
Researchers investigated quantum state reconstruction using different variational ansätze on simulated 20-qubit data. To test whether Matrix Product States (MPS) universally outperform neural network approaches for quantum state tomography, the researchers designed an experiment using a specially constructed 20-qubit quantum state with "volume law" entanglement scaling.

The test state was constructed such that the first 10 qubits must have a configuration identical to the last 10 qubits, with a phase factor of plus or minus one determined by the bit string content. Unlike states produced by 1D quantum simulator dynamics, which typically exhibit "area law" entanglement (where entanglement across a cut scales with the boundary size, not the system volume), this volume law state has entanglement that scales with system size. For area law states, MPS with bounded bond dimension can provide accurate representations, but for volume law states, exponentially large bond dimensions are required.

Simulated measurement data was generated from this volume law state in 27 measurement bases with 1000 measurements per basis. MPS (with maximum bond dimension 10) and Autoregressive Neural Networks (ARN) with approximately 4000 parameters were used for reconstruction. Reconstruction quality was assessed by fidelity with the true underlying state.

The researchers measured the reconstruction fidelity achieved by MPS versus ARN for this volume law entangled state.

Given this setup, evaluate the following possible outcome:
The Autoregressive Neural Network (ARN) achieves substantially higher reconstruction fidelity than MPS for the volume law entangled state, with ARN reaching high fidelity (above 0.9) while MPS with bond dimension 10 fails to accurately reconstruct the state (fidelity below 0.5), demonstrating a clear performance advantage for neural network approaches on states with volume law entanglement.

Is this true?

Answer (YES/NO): NO